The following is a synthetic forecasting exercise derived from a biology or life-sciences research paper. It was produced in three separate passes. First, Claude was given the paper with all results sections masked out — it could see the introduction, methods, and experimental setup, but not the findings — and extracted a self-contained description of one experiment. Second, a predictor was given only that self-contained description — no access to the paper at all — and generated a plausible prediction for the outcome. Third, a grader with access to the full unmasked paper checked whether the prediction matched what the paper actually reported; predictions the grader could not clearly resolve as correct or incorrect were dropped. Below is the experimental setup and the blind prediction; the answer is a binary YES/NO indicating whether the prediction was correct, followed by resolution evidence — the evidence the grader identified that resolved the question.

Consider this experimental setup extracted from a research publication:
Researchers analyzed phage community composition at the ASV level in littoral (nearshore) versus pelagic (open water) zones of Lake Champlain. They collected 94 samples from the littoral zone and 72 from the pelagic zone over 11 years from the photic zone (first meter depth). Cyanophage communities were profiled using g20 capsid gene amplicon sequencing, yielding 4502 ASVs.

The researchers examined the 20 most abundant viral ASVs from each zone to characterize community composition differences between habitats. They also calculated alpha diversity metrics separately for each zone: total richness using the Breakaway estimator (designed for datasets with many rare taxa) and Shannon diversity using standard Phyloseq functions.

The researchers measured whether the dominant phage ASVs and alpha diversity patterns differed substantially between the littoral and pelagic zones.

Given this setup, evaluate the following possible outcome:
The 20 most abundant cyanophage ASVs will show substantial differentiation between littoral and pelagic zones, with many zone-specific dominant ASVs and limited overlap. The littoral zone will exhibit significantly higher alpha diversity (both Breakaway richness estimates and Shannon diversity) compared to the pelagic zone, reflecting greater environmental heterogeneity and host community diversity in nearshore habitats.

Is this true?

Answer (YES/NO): NO